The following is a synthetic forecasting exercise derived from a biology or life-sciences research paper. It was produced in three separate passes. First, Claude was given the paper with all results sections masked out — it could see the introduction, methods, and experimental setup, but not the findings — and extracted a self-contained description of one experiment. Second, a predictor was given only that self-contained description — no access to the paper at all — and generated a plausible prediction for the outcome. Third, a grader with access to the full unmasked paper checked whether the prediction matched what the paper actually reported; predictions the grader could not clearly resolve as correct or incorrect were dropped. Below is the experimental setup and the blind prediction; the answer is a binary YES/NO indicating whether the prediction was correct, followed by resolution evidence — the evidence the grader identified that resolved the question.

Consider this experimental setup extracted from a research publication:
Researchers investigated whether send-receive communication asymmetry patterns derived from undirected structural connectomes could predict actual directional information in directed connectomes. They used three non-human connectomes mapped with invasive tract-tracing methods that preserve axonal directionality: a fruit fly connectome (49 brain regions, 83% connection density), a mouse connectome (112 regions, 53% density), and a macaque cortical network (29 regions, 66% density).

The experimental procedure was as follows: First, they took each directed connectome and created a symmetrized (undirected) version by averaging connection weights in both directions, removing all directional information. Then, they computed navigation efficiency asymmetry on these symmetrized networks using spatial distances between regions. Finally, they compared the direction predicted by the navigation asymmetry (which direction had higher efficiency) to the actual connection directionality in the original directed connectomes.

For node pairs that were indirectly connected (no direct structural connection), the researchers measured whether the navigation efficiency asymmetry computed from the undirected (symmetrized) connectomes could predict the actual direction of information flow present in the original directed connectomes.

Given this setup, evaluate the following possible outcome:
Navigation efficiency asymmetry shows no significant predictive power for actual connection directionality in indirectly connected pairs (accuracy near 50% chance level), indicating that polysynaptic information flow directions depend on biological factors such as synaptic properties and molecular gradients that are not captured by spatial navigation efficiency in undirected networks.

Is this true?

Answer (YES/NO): NO